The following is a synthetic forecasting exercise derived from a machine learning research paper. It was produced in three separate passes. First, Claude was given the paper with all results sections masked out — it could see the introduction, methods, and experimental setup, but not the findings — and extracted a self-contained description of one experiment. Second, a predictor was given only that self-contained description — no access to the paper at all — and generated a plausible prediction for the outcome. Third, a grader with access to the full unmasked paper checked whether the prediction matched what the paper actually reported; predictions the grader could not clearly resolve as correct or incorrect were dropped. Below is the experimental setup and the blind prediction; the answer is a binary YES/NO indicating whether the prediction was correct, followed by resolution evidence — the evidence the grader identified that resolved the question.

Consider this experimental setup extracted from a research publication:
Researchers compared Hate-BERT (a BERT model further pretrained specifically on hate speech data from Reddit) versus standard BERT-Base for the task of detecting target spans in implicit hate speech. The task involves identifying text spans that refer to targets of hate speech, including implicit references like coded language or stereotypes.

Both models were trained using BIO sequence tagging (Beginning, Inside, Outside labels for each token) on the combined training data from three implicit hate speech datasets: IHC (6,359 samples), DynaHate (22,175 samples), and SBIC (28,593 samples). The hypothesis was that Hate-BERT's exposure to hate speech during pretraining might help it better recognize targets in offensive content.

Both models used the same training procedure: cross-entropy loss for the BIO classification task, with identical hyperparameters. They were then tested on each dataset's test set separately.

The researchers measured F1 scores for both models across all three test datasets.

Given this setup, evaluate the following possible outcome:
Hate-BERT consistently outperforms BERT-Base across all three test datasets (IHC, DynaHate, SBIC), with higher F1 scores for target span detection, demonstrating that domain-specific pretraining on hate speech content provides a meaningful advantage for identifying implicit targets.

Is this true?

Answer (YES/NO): NO